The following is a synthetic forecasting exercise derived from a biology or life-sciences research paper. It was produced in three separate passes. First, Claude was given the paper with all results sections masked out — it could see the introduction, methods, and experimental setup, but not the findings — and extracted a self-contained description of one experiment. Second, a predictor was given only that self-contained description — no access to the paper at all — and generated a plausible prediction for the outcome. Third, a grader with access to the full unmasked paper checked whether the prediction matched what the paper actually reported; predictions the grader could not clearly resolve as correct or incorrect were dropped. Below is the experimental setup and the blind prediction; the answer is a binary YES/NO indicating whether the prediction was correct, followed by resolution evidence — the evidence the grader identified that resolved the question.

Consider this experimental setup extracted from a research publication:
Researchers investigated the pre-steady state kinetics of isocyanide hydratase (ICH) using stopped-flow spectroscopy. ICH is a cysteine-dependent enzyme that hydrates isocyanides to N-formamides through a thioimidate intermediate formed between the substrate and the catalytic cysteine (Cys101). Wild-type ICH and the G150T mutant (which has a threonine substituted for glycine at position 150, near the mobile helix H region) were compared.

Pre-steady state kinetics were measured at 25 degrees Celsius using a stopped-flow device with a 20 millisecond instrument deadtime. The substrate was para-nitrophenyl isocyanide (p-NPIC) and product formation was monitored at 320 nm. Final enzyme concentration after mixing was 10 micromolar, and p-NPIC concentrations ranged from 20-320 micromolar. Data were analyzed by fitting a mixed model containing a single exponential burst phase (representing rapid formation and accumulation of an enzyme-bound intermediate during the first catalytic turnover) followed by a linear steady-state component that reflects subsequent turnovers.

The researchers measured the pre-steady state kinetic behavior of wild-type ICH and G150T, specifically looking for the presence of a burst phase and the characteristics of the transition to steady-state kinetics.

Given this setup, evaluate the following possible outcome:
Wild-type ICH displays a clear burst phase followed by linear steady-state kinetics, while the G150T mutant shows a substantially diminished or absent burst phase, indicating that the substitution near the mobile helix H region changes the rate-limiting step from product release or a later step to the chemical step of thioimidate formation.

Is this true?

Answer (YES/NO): NO